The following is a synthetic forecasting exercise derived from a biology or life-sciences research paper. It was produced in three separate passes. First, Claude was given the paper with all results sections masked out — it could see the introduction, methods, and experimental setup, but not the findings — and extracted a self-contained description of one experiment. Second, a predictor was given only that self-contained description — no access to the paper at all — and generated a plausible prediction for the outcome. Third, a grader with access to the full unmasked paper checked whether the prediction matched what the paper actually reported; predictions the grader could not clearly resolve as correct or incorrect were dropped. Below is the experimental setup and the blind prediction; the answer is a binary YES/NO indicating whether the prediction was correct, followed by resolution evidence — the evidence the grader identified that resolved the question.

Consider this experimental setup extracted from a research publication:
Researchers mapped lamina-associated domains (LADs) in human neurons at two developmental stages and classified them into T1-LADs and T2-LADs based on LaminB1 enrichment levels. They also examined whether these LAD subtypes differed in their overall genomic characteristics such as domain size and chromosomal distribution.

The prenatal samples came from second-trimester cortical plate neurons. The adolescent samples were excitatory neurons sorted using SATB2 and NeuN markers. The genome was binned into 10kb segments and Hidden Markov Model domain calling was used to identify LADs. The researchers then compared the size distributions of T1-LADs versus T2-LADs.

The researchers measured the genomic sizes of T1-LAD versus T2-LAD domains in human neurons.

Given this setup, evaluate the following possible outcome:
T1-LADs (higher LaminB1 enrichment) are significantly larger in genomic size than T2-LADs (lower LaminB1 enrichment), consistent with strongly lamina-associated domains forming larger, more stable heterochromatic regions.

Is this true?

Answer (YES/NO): YES